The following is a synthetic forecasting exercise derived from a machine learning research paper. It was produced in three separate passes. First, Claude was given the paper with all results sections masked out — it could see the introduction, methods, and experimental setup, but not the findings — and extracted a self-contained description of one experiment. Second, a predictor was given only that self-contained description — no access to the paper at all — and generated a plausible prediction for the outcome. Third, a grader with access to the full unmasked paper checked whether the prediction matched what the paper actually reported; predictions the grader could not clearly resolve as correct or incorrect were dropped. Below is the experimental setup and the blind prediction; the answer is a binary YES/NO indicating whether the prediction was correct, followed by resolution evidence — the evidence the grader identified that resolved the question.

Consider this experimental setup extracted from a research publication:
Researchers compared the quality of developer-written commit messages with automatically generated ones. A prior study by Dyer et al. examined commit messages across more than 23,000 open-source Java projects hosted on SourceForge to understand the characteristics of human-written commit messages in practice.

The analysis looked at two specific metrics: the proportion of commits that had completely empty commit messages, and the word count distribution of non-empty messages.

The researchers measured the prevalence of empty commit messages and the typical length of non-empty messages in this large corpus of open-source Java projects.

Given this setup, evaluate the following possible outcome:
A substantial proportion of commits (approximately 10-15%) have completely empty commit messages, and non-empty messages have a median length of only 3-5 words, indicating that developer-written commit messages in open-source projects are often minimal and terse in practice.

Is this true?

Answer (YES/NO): NO